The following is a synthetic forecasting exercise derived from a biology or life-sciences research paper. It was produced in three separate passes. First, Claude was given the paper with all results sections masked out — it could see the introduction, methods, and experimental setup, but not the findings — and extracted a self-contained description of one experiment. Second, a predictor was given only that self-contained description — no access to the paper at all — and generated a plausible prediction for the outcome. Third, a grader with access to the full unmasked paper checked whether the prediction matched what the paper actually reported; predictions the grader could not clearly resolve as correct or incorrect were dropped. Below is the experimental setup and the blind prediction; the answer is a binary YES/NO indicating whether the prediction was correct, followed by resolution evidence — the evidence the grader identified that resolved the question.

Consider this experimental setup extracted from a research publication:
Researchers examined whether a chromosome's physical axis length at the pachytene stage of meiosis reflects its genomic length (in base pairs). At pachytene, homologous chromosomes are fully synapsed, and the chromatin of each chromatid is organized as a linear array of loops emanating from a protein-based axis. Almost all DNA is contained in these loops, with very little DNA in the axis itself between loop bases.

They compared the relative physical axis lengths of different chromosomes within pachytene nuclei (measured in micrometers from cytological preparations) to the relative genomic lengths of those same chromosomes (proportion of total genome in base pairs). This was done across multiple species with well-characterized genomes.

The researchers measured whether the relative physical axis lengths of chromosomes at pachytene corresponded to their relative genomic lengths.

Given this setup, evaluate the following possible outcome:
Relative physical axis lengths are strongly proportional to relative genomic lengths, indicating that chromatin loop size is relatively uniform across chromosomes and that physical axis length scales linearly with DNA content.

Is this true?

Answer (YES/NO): YES